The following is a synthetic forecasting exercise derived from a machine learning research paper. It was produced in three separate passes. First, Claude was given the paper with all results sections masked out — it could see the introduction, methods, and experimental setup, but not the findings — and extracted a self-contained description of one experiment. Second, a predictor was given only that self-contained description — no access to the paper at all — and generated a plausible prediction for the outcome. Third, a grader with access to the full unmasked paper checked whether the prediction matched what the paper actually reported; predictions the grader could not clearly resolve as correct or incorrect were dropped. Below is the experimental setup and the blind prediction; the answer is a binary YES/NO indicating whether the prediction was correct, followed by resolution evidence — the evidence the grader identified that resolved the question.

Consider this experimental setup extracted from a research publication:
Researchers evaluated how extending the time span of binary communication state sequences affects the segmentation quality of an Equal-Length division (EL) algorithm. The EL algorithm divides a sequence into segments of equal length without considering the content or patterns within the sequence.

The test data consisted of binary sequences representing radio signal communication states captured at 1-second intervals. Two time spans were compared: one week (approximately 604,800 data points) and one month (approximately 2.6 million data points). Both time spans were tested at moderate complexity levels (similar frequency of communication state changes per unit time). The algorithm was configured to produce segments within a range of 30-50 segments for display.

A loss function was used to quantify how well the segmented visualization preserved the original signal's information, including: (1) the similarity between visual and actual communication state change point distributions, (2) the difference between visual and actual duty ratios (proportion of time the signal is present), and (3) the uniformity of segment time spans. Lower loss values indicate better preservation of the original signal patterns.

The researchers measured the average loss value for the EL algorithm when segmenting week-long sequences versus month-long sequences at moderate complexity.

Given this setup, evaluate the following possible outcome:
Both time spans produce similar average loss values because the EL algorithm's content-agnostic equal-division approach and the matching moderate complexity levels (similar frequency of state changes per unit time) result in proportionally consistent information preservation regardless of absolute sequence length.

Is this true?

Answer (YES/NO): NO